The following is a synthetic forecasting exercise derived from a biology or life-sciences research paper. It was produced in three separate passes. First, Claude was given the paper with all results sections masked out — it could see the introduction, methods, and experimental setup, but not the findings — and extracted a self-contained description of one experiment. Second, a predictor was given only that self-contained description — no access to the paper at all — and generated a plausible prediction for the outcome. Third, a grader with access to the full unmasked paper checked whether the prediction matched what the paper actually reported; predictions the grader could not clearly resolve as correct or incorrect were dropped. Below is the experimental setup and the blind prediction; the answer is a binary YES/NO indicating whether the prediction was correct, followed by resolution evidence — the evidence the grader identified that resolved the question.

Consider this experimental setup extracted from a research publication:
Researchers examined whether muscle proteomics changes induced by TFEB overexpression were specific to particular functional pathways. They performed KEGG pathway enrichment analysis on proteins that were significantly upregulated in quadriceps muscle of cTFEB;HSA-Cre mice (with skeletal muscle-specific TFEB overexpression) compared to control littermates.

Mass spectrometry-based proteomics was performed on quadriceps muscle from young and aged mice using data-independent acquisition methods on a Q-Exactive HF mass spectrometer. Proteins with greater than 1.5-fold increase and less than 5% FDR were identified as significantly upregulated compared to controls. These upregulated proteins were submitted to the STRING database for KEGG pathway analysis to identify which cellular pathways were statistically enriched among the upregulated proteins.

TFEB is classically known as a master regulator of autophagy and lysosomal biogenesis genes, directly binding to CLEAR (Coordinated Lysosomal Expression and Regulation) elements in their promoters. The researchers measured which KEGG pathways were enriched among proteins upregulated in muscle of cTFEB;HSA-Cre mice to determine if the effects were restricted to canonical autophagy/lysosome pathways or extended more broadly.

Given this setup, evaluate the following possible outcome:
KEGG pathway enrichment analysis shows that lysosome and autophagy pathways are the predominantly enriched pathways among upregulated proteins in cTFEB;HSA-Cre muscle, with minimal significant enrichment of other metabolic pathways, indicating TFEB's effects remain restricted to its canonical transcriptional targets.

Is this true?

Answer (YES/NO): NO